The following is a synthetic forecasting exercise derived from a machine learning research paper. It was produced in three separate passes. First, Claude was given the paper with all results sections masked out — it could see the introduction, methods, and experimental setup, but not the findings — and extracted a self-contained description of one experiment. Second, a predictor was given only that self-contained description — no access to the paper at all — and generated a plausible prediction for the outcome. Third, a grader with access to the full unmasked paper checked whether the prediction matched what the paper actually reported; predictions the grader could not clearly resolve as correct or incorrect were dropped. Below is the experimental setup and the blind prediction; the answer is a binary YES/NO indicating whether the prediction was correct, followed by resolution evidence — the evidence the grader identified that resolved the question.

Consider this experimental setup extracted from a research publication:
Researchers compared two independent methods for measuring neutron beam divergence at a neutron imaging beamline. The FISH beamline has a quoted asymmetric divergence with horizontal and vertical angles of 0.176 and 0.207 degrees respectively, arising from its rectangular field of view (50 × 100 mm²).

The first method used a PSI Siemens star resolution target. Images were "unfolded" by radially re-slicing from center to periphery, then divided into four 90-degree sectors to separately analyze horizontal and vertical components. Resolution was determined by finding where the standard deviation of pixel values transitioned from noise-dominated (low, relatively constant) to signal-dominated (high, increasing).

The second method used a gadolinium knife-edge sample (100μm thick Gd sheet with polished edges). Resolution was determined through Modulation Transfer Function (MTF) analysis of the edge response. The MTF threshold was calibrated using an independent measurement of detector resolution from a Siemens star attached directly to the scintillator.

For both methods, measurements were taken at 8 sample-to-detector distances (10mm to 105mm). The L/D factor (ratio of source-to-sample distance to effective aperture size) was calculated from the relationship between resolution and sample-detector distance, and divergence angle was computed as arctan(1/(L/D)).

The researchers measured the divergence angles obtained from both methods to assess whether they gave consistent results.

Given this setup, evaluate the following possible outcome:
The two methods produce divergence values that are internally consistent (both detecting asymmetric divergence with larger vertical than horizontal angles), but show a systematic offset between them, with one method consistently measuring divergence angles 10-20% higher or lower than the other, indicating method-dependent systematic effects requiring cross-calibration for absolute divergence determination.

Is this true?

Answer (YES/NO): NO